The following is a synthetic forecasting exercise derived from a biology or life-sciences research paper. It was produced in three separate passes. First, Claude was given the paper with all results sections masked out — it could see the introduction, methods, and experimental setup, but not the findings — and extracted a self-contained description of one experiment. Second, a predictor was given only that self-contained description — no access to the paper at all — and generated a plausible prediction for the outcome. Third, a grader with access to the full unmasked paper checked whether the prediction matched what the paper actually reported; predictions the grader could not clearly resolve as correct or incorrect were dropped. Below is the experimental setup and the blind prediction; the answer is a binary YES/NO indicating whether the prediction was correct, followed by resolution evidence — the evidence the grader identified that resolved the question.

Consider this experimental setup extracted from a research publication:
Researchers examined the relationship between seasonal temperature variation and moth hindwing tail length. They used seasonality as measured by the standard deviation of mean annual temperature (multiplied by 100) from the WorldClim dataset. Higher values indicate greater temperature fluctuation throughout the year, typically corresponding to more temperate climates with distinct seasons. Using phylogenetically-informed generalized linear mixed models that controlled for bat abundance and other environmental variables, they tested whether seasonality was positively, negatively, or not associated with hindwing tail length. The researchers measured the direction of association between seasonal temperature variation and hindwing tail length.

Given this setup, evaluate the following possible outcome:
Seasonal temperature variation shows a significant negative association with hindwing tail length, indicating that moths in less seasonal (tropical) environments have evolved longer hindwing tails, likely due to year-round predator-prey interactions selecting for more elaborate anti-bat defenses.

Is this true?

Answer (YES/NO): NO